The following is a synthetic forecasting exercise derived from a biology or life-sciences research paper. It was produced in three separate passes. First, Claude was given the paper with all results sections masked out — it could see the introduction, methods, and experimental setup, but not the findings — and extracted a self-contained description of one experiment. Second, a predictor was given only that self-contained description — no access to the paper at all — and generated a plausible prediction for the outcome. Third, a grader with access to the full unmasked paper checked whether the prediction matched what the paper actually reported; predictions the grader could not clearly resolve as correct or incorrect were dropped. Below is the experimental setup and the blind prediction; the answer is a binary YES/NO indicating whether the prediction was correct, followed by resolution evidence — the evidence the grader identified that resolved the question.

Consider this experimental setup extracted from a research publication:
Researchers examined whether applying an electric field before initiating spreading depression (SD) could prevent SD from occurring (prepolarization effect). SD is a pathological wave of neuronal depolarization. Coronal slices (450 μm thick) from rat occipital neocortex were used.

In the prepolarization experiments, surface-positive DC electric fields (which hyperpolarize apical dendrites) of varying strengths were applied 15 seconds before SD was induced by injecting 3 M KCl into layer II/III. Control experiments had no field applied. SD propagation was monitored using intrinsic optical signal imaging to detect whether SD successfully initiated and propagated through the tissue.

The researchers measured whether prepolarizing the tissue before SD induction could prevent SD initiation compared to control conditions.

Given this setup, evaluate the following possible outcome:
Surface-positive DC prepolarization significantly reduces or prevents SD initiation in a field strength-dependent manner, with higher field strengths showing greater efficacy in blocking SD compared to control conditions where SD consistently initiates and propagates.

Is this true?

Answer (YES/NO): YES